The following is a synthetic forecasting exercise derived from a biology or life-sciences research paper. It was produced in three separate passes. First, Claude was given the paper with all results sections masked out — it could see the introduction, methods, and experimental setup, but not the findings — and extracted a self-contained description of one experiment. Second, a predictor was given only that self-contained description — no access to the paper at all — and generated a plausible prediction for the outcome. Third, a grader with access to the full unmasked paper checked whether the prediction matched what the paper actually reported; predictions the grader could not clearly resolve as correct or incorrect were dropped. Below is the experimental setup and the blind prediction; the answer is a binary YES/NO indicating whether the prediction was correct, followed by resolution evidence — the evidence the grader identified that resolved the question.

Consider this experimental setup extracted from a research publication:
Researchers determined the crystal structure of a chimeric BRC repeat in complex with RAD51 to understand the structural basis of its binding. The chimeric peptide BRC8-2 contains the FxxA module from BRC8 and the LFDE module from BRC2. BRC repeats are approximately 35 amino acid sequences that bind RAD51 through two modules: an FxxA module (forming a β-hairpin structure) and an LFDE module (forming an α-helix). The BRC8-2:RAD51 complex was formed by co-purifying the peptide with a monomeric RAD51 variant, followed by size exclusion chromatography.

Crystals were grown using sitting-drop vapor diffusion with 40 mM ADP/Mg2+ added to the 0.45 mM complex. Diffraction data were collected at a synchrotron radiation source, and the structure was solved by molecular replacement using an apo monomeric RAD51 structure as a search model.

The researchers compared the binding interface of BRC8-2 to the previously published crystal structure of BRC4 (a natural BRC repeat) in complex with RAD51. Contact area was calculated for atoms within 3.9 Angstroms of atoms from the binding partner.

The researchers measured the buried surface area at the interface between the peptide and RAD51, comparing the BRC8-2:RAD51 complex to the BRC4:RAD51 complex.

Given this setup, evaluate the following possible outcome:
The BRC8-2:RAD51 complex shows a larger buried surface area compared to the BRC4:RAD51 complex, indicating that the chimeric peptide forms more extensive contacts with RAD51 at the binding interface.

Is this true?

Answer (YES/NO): NO